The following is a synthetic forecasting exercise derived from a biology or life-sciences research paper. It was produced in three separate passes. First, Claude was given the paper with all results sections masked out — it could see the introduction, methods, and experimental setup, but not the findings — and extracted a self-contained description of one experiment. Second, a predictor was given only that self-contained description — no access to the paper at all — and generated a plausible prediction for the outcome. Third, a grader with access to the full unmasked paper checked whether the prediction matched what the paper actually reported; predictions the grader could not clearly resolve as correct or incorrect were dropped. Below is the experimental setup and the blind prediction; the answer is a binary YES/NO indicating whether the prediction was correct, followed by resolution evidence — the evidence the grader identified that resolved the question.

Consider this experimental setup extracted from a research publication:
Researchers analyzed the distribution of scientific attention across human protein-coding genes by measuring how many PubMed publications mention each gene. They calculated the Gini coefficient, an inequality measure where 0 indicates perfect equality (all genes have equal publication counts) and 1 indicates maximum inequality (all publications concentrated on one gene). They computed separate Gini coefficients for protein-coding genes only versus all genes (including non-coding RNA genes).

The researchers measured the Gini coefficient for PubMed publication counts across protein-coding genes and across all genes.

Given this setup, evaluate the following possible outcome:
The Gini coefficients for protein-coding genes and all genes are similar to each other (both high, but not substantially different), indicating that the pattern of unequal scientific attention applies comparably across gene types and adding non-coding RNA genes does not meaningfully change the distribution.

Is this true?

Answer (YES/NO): NO